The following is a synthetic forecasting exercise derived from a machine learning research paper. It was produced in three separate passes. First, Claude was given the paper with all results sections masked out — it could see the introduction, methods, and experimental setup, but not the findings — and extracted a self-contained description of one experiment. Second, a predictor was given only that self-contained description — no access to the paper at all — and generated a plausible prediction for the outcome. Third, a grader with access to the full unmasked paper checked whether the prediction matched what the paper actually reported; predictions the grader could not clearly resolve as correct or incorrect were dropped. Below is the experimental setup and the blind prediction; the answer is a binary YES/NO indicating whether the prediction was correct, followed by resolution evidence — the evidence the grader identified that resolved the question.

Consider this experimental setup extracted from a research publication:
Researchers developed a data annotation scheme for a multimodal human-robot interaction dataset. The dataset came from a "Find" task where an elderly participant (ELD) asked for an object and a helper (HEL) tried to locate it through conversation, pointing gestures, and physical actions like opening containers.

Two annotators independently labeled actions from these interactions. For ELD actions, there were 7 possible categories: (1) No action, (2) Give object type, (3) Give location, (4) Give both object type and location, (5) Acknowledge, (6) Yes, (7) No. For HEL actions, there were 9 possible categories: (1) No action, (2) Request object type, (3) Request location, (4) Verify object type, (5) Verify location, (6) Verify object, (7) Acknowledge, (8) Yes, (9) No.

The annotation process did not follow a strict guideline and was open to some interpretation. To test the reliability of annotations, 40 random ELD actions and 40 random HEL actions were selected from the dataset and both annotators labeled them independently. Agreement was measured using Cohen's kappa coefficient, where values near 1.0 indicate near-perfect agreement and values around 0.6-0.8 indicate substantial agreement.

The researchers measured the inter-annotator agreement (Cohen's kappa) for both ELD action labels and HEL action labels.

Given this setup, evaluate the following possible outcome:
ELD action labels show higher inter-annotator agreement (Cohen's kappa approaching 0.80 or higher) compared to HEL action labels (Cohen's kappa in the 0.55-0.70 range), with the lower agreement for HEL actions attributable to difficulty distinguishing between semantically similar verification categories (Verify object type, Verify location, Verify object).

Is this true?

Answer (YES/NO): NO